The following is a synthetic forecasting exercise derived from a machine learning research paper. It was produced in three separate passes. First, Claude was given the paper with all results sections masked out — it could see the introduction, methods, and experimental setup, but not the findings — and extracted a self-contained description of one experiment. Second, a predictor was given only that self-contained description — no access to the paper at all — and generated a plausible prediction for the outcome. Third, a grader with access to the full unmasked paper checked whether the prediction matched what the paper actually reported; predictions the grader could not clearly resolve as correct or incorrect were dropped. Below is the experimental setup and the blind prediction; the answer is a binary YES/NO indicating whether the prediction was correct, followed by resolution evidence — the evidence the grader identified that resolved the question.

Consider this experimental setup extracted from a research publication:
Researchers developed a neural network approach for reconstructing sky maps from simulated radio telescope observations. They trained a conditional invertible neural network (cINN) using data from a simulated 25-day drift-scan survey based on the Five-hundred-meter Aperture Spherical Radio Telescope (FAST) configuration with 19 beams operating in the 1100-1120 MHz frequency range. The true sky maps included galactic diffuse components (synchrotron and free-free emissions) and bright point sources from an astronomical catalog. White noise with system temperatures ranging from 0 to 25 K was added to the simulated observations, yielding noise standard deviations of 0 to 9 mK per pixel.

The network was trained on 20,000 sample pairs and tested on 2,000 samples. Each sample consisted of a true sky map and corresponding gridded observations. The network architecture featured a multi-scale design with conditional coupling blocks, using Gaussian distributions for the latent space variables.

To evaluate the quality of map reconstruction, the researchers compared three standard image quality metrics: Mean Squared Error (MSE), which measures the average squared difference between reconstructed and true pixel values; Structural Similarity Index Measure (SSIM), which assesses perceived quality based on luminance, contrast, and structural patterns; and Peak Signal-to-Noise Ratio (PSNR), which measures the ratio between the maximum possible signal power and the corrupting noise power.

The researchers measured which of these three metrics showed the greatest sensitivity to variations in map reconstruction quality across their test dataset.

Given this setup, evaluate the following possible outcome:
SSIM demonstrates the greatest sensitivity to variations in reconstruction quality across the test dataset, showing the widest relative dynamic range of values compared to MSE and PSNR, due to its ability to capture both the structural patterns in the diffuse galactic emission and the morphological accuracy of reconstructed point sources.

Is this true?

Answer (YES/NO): NO